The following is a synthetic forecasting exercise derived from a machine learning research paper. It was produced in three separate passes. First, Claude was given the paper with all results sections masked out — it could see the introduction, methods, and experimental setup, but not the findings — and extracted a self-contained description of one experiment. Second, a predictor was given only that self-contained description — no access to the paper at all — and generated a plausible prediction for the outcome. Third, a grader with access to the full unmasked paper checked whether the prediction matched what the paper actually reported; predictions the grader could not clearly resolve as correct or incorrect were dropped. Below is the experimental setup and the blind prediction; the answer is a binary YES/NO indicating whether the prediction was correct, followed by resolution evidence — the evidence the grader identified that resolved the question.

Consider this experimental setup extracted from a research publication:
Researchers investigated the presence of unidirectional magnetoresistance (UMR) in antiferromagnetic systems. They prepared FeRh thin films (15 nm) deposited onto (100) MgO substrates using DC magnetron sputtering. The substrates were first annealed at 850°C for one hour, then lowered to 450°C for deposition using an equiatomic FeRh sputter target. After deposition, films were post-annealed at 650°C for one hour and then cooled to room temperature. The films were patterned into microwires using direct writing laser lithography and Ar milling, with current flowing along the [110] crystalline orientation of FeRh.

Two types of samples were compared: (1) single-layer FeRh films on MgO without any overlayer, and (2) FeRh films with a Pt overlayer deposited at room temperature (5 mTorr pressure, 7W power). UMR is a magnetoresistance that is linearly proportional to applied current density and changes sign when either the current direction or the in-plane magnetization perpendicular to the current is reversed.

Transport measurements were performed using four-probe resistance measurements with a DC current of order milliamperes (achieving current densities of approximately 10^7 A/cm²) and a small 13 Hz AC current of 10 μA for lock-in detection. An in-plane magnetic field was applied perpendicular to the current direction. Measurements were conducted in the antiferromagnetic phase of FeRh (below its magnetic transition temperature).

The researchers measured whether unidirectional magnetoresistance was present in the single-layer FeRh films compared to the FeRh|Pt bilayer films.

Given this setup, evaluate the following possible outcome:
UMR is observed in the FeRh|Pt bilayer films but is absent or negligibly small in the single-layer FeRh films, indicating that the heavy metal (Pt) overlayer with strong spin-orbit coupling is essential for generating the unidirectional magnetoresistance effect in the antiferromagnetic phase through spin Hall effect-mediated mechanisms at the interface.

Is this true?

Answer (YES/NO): NO